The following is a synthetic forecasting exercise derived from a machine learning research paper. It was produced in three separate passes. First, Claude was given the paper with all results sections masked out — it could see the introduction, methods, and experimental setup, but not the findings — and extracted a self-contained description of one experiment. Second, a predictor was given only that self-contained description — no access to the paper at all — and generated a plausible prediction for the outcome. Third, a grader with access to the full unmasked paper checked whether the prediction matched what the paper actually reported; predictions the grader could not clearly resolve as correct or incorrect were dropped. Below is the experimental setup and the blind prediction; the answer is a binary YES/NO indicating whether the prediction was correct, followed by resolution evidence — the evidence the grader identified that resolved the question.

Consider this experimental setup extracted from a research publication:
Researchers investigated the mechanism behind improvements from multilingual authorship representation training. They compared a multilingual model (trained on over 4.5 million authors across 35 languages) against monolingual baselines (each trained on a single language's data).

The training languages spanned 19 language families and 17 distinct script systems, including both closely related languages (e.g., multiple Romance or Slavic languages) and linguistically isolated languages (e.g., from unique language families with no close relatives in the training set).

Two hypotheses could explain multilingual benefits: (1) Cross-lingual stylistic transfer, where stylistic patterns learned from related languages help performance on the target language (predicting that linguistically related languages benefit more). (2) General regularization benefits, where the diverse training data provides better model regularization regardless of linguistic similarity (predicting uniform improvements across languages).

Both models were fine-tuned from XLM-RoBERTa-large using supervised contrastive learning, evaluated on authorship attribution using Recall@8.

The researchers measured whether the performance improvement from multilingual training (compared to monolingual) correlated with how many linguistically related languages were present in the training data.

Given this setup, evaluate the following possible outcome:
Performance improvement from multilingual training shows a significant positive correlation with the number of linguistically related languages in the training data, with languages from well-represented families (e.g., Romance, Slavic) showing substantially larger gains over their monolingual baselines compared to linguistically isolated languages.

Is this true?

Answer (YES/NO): NO